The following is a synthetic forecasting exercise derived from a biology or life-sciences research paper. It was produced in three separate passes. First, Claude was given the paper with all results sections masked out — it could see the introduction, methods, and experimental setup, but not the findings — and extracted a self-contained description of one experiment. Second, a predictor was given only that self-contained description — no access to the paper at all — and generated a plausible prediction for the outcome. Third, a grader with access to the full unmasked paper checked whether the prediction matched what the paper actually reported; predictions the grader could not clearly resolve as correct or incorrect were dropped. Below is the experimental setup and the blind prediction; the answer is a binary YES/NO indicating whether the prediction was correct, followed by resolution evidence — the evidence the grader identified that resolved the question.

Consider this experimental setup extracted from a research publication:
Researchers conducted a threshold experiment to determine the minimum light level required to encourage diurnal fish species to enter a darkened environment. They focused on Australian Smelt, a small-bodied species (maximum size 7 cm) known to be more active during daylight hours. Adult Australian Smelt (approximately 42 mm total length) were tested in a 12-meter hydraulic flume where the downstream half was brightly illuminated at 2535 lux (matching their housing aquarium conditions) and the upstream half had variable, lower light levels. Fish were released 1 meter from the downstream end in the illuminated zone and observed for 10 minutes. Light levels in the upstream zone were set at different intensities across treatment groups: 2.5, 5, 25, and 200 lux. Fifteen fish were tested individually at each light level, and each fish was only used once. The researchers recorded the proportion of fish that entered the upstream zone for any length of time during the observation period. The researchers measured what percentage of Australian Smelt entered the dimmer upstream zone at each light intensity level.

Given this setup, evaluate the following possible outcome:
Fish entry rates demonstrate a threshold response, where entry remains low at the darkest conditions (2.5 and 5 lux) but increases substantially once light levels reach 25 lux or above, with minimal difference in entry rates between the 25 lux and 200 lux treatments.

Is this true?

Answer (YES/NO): NO